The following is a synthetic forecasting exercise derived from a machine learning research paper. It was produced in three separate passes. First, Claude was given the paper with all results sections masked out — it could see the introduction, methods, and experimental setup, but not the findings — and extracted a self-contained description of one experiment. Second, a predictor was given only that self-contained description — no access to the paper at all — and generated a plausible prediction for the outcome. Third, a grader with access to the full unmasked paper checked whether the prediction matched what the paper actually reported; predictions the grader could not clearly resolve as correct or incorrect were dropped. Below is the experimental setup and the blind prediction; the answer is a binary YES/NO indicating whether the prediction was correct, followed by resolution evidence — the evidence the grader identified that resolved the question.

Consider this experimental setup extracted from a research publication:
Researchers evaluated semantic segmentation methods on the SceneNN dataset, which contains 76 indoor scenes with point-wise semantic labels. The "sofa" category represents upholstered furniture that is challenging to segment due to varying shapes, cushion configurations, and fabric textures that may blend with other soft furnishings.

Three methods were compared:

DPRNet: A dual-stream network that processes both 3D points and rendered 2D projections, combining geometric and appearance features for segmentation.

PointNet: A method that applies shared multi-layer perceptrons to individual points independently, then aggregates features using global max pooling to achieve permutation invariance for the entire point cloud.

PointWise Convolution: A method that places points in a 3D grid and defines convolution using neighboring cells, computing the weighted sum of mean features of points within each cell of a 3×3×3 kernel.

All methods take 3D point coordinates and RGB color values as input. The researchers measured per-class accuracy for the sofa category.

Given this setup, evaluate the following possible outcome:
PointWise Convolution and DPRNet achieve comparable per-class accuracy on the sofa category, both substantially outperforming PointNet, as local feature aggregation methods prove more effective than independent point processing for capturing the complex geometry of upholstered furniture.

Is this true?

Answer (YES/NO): NO